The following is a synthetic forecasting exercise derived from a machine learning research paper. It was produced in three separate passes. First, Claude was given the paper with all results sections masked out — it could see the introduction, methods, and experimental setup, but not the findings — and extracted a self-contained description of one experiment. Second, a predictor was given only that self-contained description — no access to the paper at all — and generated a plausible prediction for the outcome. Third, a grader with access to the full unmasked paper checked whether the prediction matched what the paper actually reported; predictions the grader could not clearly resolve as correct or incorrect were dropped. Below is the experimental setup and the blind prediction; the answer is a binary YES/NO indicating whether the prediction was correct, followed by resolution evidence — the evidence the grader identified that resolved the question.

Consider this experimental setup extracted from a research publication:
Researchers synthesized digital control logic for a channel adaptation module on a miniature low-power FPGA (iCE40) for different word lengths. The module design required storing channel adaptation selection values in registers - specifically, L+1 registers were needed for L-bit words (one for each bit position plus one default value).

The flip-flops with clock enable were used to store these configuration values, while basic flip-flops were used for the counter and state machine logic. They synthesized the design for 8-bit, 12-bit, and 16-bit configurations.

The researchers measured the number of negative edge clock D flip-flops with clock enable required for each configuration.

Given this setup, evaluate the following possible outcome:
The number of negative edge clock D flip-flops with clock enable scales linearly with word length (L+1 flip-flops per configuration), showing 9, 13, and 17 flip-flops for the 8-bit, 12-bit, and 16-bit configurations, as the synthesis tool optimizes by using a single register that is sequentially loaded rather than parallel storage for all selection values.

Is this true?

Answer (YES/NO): NO